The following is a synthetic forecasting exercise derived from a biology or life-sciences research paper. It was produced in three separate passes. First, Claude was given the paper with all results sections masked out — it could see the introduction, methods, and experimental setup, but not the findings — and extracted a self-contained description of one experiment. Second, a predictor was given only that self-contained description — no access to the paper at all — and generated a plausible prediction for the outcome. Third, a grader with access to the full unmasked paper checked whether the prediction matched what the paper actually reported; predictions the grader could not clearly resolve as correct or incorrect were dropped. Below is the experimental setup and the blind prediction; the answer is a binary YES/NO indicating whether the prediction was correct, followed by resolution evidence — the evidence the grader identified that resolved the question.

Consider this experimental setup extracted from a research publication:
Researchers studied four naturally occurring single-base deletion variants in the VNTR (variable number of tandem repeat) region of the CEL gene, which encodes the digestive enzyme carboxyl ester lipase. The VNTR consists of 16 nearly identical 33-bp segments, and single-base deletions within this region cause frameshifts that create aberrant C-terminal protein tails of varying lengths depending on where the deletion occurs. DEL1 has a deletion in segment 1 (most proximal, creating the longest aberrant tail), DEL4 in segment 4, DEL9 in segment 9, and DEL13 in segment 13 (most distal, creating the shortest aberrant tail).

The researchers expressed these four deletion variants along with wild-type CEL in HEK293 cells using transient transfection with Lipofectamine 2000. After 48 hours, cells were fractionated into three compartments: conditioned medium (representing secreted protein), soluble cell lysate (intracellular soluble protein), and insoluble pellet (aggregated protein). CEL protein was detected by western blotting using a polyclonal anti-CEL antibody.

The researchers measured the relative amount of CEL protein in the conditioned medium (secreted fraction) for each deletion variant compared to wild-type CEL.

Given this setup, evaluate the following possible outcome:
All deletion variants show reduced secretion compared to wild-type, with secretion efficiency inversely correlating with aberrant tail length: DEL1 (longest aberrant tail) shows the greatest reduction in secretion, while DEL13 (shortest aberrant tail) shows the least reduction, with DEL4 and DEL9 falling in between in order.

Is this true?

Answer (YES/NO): NO